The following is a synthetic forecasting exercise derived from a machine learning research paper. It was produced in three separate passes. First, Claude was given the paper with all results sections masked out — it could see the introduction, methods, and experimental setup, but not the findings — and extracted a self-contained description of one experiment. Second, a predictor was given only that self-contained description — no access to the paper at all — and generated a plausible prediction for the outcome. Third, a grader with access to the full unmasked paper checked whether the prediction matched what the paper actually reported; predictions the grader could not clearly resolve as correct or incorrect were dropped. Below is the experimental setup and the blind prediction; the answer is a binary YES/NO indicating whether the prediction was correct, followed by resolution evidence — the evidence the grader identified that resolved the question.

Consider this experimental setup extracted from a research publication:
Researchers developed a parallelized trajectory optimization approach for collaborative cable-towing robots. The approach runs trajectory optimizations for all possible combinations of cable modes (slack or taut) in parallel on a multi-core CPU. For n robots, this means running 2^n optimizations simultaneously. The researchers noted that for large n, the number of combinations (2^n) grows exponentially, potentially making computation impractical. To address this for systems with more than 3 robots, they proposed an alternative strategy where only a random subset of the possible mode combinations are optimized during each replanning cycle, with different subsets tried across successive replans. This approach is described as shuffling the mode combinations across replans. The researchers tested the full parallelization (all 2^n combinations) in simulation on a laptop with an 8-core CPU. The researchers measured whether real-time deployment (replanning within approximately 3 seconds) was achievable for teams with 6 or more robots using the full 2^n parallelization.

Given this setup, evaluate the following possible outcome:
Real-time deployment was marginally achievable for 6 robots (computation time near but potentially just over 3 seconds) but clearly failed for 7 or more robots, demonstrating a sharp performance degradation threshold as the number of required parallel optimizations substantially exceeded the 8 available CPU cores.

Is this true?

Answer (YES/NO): NO